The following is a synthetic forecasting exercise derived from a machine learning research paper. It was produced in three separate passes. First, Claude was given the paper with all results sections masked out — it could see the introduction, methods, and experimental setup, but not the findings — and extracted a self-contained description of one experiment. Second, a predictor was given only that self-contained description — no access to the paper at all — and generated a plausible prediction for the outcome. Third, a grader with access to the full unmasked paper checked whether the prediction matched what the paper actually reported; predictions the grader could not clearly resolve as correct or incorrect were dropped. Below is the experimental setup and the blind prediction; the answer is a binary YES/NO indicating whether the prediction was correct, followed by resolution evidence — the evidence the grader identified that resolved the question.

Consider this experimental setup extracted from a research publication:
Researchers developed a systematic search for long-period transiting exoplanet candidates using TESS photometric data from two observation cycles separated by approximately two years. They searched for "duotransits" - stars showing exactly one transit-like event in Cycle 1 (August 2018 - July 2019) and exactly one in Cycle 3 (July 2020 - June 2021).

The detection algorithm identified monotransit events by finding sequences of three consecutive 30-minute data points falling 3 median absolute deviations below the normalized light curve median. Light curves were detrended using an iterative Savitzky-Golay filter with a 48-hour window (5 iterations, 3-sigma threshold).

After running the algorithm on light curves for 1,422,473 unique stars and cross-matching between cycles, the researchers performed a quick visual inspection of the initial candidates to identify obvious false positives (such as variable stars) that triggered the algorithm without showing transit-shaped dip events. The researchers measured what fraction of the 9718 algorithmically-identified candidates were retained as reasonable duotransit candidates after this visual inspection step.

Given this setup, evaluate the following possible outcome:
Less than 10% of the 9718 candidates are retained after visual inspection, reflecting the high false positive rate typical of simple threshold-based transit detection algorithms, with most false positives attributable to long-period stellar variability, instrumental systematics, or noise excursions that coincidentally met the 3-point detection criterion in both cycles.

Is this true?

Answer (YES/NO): YES